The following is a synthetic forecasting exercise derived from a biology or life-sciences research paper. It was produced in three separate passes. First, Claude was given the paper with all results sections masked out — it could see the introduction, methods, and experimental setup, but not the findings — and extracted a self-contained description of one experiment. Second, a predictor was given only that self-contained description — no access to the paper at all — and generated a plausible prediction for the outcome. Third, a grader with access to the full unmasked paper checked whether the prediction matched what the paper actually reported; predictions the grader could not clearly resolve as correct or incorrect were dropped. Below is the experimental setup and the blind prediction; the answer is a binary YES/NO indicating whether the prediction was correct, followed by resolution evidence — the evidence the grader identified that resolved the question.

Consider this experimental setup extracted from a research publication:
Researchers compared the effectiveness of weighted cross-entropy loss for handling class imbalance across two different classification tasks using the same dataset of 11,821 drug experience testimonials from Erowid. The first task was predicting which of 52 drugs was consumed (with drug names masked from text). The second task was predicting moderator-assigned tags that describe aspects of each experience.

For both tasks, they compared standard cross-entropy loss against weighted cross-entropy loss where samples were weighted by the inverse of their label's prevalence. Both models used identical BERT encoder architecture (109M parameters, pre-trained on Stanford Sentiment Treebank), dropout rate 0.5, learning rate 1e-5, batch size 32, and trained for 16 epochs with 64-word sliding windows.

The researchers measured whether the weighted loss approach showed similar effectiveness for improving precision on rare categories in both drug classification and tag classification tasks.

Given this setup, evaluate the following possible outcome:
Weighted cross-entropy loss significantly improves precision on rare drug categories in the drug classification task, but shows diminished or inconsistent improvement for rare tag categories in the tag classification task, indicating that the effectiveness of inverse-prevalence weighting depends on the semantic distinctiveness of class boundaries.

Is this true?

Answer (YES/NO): YES